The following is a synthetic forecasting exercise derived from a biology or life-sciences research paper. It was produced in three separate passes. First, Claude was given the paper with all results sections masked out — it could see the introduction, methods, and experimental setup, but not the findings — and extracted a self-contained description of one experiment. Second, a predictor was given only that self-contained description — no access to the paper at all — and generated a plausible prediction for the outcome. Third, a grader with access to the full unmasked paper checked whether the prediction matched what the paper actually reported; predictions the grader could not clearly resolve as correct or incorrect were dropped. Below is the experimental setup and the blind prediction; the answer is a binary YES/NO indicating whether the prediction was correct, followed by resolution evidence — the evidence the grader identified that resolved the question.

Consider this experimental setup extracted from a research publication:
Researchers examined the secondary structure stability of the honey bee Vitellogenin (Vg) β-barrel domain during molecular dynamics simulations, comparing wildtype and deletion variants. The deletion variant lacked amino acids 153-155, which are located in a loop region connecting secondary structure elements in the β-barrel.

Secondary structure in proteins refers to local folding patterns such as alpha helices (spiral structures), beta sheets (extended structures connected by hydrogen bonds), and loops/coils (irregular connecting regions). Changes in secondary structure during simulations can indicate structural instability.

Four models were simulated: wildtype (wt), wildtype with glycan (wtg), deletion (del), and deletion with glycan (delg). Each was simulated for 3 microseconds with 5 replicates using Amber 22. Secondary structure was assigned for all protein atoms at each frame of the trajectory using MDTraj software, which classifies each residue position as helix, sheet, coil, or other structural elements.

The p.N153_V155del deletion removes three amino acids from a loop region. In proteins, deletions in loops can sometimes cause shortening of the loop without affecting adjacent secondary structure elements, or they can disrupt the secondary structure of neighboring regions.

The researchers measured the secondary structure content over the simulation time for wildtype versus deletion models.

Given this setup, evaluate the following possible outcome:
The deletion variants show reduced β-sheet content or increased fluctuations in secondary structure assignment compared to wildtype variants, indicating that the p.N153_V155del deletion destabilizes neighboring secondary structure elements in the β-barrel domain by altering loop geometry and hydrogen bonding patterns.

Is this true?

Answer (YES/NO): NO